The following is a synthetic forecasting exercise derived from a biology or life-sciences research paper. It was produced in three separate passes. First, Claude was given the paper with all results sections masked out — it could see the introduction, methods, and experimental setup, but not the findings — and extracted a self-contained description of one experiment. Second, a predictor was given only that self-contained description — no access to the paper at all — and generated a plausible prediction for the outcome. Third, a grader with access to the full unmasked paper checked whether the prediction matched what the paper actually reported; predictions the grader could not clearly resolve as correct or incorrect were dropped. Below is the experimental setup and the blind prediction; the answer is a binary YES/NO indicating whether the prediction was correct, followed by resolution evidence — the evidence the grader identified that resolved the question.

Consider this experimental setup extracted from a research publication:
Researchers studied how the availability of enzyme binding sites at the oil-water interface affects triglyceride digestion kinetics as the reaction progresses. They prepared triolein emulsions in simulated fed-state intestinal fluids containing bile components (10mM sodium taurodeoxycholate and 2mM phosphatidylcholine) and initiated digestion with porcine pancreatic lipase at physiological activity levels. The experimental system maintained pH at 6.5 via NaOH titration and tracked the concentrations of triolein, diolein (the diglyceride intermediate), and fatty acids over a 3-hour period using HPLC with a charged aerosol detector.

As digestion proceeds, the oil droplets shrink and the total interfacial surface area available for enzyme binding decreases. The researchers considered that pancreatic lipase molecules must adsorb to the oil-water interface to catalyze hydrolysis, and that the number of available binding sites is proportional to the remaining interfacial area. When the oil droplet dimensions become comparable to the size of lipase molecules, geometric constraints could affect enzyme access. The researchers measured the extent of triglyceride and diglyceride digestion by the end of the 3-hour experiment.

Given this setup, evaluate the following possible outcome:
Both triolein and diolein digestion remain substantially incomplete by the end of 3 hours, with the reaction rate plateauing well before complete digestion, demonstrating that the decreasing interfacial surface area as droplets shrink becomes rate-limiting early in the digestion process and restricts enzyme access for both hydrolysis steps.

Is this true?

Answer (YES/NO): NO